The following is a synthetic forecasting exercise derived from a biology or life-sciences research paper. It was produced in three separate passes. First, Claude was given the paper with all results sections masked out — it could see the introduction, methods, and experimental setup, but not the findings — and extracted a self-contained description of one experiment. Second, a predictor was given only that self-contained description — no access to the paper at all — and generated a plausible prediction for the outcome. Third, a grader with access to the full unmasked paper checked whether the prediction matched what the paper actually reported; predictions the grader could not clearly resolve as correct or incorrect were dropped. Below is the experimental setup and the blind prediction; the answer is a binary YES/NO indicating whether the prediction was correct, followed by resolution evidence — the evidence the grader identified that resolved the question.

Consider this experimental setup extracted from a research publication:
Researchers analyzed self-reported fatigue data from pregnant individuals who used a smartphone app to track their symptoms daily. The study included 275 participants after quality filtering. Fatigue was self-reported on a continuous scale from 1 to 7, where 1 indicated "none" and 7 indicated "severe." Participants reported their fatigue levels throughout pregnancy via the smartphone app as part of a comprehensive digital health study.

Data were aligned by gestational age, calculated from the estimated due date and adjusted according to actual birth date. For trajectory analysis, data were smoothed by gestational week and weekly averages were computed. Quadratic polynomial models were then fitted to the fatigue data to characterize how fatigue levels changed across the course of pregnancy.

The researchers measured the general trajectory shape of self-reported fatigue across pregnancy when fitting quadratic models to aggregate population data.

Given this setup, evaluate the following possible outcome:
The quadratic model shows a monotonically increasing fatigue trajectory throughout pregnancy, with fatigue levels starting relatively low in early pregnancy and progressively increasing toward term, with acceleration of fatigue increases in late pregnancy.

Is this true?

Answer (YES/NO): NO